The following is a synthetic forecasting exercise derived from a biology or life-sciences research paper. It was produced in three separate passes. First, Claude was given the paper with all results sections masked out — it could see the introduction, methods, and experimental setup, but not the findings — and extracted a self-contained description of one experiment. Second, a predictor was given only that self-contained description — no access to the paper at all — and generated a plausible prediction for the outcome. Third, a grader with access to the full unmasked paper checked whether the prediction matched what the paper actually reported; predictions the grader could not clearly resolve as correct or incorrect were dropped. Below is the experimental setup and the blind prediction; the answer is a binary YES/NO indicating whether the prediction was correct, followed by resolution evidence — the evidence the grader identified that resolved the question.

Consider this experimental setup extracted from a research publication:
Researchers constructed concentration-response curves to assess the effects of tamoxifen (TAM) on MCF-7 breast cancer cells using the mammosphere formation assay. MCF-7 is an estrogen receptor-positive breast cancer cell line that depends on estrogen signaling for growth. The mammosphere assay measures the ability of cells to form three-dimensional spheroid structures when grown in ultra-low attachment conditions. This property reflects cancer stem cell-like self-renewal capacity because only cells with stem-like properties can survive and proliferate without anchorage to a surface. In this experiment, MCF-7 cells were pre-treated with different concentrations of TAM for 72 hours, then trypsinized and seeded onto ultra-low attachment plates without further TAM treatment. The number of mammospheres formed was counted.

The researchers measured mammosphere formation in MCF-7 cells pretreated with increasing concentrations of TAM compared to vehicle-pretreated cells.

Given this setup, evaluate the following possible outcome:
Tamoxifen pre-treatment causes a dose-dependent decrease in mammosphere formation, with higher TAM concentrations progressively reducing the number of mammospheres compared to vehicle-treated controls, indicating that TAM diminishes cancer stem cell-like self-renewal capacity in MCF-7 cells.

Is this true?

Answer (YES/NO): NO